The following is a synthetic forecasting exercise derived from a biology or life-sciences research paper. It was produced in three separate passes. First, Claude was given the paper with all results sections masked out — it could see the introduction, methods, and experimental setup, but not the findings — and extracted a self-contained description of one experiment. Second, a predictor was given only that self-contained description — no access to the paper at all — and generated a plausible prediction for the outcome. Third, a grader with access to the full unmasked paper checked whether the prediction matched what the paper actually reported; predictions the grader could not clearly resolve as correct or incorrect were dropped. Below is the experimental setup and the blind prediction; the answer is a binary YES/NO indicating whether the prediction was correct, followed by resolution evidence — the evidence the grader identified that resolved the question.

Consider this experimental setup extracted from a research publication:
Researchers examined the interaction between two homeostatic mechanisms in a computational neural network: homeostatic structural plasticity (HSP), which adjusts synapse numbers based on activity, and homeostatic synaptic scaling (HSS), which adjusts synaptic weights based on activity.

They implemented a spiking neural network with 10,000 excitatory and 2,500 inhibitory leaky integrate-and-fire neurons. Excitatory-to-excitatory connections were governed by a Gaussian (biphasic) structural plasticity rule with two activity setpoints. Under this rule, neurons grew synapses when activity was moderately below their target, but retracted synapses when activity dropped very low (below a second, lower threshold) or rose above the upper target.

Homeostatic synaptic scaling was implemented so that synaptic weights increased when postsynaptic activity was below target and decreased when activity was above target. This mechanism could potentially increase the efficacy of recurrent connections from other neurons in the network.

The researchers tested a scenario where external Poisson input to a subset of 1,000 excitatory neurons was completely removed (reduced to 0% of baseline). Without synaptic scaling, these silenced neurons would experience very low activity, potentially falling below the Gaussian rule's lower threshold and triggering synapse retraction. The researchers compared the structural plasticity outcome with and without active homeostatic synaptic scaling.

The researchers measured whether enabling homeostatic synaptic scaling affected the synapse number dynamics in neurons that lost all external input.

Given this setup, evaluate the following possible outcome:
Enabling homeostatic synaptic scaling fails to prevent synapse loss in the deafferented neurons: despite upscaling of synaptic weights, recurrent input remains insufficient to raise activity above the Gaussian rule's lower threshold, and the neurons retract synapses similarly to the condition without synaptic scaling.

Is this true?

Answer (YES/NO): NO